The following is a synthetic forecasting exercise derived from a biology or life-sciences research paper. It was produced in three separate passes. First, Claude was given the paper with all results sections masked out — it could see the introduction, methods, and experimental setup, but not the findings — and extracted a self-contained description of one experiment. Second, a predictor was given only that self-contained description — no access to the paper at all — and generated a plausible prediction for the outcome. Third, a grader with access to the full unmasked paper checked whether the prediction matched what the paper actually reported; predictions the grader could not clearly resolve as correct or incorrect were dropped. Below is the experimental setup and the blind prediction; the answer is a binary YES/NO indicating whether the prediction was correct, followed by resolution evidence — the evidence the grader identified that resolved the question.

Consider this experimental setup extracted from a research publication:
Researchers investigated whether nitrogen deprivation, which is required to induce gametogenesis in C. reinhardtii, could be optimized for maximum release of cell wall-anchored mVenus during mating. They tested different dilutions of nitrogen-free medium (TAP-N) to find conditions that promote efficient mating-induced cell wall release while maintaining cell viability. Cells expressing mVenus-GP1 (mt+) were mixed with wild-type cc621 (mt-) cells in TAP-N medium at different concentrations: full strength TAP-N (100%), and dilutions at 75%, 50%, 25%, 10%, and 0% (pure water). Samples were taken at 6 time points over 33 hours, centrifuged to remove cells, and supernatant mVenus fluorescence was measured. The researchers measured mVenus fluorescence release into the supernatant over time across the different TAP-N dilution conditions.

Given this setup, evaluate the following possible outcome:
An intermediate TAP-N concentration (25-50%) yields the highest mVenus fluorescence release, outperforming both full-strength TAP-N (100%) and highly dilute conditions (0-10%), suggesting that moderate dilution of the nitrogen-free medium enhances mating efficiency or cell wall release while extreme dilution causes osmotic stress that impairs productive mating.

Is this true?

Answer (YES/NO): NO